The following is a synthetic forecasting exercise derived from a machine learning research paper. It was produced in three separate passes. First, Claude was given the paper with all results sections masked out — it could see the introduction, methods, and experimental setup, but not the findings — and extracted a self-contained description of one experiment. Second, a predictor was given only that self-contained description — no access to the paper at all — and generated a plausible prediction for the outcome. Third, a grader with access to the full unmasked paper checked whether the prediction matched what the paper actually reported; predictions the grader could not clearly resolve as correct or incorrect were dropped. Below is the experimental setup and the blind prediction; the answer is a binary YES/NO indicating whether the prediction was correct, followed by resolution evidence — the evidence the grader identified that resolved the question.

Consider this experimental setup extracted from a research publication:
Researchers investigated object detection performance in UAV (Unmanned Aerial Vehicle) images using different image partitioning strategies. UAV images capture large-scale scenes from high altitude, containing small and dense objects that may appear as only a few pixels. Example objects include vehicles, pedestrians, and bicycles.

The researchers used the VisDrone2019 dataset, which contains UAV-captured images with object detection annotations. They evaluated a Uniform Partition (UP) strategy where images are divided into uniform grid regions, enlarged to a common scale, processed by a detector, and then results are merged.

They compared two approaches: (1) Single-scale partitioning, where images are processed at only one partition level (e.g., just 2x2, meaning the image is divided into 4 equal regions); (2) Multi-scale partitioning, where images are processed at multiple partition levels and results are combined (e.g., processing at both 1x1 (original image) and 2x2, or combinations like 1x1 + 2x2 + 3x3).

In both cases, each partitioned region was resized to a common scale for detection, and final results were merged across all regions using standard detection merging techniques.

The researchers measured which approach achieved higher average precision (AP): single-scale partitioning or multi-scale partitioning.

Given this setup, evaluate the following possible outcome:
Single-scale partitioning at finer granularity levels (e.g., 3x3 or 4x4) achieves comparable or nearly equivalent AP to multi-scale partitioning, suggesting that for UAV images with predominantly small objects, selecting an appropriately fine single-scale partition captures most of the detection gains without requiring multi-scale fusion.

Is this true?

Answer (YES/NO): NO